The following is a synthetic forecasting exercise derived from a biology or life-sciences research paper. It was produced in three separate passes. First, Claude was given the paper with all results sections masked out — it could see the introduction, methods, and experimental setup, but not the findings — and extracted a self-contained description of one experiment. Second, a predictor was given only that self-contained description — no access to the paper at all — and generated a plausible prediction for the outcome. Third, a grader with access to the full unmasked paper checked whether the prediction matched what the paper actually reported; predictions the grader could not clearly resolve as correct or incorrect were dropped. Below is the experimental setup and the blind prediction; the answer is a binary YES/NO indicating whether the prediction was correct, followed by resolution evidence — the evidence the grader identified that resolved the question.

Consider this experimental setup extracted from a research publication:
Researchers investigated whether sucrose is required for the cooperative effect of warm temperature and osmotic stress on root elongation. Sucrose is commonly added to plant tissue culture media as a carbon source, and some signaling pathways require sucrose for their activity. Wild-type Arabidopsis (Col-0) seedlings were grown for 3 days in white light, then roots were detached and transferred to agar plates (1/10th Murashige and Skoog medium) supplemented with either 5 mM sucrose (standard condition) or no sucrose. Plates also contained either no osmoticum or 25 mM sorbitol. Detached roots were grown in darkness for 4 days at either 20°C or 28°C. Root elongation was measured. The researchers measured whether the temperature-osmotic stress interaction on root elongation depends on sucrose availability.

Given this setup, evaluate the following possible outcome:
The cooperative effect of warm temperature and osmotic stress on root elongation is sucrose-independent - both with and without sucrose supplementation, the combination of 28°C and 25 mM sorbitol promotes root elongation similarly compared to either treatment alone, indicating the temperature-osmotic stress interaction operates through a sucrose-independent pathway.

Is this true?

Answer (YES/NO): NO